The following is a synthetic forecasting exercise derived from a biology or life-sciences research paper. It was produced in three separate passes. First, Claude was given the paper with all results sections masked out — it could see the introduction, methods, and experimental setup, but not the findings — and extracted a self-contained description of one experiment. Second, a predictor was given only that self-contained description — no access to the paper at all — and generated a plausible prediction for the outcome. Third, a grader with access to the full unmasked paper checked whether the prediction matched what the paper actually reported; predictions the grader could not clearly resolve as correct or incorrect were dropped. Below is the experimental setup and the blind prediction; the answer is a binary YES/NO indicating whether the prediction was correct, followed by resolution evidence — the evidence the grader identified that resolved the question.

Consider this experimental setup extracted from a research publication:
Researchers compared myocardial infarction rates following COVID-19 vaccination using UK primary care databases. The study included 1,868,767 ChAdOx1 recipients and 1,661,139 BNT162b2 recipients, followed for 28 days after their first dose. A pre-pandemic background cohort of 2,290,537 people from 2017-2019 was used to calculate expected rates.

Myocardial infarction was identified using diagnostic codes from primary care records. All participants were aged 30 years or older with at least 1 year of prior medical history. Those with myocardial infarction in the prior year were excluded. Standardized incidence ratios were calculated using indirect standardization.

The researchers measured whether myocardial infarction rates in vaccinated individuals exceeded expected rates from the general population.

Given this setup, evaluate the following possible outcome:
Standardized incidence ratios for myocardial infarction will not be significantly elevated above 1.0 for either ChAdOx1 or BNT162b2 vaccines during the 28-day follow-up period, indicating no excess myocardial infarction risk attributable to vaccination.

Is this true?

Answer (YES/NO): YES